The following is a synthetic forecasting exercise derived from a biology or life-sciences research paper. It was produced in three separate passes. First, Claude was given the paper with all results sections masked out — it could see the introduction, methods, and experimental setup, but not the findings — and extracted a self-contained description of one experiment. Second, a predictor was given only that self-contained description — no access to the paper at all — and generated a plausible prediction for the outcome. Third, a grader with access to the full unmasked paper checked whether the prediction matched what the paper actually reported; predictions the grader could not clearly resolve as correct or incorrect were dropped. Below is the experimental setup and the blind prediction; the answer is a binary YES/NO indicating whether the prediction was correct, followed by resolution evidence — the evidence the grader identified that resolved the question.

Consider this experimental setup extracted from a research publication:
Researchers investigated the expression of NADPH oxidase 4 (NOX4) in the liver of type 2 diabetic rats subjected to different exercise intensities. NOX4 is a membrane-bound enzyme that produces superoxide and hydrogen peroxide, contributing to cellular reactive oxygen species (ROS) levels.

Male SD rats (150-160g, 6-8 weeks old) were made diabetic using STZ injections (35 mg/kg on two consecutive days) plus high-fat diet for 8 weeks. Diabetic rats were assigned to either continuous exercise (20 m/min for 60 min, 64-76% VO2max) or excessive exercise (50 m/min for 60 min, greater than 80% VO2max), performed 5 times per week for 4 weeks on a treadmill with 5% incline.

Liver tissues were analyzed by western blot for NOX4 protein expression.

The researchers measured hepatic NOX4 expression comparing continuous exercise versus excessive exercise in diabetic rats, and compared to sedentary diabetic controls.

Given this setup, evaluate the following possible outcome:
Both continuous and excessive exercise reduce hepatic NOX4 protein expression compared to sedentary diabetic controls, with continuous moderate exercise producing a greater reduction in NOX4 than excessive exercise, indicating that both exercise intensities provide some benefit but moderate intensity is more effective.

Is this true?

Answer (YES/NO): NO